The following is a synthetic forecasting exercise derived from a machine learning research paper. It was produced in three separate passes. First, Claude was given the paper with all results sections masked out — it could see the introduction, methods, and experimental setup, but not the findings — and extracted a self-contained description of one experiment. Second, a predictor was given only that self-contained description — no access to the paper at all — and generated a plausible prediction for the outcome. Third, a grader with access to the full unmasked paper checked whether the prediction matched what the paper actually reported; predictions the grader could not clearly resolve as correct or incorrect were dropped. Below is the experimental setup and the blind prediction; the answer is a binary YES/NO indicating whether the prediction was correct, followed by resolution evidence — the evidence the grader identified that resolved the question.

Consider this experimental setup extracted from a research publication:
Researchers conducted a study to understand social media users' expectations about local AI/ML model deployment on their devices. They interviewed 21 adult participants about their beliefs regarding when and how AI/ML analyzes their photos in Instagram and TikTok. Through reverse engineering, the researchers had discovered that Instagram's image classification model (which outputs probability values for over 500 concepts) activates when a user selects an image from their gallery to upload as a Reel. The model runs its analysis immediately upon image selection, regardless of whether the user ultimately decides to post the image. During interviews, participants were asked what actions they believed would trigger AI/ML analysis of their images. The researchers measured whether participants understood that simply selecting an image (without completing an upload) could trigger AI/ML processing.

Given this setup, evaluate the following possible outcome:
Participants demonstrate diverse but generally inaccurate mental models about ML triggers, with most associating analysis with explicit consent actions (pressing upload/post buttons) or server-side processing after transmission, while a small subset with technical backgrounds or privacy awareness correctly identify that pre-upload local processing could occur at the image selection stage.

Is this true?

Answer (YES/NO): NO